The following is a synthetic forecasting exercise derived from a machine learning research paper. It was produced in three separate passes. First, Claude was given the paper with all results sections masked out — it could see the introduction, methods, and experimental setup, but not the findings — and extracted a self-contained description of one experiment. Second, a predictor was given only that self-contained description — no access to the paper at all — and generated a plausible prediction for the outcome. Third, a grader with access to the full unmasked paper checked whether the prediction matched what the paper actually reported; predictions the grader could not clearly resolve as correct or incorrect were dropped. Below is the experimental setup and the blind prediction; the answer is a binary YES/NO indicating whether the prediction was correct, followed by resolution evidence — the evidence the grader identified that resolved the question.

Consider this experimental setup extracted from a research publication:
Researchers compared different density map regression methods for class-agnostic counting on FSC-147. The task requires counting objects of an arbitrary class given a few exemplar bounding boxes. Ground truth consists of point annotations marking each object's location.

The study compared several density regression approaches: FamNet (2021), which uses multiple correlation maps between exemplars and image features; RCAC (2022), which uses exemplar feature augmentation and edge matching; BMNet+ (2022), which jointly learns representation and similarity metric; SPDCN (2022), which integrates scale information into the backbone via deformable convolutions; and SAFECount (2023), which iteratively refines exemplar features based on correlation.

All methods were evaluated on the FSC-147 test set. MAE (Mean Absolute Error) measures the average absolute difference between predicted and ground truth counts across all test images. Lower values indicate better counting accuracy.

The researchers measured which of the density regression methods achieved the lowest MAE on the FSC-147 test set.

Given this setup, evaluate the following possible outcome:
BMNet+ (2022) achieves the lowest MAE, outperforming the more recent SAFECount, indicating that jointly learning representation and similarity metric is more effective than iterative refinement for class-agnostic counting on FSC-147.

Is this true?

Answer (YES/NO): NO